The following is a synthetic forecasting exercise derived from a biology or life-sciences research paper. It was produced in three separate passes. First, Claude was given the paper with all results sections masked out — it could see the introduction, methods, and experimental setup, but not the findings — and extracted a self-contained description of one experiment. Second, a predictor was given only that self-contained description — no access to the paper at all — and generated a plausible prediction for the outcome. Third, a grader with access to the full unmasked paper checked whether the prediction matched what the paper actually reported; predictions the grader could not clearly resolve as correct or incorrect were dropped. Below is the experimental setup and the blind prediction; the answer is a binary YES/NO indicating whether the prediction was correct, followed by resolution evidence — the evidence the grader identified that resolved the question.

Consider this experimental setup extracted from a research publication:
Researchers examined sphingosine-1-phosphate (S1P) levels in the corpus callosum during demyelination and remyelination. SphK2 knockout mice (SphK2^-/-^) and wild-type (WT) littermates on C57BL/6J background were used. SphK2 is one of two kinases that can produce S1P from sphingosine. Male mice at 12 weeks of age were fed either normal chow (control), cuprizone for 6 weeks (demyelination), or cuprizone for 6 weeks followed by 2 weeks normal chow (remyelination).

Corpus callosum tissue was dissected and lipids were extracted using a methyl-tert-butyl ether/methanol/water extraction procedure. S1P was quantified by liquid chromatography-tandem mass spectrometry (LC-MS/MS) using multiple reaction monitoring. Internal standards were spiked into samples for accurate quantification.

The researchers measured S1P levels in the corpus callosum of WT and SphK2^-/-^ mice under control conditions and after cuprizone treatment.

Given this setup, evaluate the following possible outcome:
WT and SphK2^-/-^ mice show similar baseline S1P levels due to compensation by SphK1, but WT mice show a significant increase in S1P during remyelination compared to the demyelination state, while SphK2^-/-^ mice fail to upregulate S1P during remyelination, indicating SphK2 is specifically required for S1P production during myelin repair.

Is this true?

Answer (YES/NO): NO